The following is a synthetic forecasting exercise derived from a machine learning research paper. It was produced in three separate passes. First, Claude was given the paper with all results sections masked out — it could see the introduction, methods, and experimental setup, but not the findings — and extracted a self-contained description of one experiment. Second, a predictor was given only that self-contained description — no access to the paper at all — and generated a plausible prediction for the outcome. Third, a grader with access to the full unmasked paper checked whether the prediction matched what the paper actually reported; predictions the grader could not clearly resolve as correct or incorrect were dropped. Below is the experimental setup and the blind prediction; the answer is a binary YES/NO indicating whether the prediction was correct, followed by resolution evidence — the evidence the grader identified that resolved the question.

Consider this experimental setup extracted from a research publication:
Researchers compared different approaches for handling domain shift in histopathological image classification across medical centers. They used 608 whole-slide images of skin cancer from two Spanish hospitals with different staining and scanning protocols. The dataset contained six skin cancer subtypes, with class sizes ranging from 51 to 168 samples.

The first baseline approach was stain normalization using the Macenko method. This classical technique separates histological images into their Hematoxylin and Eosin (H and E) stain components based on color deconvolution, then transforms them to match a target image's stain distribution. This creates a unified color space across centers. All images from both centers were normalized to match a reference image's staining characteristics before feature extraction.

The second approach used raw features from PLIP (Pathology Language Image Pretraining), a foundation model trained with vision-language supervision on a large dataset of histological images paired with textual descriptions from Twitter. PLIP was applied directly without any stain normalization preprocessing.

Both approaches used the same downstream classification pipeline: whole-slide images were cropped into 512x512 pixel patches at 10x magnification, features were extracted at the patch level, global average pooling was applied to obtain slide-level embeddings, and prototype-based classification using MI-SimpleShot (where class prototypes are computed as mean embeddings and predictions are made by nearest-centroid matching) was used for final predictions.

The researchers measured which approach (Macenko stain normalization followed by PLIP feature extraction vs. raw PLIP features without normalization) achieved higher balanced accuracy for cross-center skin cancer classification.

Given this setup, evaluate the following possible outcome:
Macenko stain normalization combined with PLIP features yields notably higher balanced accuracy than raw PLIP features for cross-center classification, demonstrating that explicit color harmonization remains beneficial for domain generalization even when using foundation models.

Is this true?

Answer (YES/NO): NO